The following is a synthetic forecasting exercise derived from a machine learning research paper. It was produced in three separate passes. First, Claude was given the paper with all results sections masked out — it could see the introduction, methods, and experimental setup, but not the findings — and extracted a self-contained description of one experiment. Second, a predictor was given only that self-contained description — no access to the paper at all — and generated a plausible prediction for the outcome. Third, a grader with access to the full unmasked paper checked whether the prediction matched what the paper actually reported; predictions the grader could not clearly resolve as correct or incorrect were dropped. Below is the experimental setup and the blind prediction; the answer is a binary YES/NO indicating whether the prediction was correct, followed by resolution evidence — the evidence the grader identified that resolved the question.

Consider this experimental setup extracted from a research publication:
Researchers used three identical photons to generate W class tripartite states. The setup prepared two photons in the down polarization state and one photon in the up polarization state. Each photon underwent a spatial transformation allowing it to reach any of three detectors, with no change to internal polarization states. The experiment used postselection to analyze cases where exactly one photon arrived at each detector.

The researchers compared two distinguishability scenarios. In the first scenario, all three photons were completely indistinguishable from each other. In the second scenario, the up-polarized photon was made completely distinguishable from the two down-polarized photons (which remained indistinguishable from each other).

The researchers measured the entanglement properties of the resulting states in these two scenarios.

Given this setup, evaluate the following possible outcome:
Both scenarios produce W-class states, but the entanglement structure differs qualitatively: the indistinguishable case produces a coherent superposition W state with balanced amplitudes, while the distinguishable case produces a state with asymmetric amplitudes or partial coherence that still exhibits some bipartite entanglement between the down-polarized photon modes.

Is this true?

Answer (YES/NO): NO